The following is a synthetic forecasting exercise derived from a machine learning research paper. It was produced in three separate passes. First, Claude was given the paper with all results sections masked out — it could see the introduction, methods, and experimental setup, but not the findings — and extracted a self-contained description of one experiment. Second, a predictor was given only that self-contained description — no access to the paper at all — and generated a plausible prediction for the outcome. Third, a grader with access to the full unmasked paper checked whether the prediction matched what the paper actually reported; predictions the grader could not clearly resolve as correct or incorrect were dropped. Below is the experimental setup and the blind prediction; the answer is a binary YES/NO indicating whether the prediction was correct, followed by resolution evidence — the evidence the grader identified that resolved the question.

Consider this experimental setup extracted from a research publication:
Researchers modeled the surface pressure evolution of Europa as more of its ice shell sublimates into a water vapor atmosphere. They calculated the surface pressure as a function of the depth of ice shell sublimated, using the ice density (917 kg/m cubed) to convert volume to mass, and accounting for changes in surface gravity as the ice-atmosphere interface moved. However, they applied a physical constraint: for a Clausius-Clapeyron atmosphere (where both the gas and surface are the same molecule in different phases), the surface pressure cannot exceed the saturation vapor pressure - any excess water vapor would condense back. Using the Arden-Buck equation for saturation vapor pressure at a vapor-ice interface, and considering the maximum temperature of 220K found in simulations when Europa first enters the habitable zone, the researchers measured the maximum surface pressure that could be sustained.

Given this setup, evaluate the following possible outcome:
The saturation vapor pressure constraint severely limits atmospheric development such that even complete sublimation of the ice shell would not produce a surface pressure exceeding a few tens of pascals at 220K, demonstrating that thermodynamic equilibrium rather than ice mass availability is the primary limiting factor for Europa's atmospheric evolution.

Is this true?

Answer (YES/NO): NO